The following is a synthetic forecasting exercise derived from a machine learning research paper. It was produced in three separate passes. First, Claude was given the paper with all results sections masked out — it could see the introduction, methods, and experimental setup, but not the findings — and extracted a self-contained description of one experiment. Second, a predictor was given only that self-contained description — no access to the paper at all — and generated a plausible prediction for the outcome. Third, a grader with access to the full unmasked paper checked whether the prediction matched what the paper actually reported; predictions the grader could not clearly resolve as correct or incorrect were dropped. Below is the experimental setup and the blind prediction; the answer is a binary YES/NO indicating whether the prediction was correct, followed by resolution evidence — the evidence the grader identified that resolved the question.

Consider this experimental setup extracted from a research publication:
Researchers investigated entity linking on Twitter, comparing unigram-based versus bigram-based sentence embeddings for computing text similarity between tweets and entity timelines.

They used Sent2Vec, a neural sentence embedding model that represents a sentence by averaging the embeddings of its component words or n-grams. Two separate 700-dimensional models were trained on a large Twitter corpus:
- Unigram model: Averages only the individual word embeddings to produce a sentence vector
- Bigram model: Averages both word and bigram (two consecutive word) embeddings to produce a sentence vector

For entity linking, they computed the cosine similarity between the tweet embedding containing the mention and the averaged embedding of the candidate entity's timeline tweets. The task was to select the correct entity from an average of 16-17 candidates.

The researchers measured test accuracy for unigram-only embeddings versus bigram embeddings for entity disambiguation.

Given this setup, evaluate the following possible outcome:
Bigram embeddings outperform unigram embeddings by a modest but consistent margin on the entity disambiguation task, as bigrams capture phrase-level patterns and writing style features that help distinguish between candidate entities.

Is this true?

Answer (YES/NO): YES